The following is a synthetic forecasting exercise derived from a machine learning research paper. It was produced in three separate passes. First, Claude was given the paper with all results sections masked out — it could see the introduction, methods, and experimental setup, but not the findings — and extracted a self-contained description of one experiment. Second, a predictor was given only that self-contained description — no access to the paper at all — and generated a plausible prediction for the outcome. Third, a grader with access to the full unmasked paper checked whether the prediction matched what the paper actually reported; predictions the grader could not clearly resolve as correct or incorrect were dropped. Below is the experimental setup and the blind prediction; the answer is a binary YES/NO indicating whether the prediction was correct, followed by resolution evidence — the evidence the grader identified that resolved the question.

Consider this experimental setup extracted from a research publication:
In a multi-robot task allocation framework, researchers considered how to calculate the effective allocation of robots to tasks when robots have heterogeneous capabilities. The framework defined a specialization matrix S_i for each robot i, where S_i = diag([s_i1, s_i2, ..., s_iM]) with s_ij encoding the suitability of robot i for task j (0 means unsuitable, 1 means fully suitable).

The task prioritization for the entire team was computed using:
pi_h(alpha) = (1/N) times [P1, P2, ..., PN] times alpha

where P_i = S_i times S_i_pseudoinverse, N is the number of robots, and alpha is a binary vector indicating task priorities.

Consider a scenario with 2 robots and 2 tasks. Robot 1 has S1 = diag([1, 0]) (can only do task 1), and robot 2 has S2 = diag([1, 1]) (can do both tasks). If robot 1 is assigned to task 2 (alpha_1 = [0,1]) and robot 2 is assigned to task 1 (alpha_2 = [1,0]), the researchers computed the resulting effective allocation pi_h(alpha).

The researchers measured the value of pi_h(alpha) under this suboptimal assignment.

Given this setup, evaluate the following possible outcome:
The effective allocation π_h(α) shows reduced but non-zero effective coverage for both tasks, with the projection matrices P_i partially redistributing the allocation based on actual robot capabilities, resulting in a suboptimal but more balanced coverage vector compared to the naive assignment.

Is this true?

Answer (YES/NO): NO